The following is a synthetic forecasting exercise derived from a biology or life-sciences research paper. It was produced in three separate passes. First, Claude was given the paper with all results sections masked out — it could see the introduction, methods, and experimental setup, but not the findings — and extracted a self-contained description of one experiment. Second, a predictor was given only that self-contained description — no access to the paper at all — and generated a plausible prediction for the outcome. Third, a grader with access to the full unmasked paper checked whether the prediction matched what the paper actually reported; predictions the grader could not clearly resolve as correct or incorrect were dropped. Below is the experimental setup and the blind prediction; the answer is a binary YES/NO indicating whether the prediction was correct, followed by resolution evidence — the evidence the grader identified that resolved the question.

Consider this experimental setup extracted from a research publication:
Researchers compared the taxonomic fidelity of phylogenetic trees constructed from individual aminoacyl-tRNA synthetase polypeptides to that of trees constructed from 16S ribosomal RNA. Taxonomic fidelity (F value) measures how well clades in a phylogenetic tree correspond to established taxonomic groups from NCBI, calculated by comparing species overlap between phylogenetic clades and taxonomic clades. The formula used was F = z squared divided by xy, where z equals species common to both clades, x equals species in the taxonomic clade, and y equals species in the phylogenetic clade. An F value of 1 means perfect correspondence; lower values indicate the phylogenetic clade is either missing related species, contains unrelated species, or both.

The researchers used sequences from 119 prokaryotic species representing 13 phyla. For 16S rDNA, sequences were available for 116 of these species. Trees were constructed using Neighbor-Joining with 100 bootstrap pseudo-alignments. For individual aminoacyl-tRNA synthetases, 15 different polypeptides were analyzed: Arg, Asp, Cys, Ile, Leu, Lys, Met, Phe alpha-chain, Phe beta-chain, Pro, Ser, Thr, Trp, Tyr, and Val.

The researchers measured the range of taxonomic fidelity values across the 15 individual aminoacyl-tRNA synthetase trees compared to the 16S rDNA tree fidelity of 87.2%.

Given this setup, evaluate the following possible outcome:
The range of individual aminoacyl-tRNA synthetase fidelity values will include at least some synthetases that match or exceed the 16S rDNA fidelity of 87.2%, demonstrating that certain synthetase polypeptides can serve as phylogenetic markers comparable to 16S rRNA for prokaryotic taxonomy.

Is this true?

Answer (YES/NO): YES